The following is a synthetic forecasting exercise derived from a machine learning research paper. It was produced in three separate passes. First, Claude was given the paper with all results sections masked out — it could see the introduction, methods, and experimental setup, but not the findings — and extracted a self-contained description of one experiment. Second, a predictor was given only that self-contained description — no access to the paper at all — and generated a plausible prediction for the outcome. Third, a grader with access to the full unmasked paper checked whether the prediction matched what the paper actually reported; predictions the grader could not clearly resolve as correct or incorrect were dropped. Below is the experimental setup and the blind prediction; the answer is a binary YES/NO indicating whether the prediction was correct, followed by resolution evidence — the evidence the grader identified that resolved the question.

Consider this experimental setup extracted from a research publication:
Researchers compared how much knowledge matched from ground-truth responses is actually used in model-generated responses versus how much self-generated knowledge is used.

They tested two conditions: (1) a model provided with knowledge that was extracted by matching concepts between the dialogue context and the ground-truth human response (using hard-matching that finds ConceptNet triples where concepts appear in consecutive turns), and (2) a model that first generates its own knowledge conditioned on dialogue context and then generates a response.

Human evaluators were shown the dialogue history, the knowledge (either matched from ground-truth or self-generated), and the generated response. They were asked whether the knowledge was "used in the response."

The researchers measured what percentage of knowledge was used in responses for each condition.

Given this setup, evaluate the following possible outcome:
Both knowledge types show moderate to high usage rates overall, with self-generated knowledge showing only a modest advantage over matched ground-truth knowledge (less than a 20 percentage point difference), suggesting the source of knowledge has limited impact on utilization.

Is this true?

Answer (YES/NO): NO